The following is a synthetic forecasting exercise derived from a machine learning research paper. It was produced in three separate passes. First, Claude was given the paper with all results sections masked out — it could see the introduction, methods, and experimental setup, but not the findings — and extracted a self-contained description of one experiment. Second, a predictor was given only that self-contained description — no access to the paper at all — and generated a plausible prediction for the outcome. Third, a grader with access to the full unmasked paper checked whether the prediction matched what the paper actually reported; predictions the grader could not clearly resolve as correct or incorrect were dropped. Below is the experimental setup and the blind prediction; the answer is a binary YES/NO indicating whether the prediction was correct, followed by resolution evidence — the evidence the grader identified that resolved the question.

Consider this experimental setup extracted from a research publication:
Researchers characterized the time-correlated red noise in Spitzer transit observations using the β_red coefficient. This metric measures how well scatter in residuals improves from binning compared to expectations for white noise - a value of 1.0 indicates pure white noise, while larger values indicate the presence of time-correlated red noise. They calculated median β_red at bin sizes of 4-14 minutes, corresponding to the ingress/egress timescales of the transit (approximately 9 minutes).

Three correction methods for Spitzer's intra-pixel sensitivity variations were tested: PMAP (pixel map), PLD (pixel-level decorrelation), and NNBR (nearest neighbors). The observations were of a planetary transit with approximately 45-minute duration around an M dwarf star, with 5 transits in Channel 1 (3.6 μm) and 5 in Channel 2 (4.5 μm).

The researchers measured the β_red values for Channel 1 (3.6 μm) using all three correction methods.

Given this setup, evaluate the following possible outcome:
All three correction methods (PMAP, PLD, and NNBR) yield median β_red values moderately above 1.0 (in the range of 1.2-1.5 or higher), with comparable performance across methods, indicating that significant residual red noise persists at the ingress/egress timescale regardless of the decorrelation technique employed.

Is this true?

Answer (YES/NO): NO